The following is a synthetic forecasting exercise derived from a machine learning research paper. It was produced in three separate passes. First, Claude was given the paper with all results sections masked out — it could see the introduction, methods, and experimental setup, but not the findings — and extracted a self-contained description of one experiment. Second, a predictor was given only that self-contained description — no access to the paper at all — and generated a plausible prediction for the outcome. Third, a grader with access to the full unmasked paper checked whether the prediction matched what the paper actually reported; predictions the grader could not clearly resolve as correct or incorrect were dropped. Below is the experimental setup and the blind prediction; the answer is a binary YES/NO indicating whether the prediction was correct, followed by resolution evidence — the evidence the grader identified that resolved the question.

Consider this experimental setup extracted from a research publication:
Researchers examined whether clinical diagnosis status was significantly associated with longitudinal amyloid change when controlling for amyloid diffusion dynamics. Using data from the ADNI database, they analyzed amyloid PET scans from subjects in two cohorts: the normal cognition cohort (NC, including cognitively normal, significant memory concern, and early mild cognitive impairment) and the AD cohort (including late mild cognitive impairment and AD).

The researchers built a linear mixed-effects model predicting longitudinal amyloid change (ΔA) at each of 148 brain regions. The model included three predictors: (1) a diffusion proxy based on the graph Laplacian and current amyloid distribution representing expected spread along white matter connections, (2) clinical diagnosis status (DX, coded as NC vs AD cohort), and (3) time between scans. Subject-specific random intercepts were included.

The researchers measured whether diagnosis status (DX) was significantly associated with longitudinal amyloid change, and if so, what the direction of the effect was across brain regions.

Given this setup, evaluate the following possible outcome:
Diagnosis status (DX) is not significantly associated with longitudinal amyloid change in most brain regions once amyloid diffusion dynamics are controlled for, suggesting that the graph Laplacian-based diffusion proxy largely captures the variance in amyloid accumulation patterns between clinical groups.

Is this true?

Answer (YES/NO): NO